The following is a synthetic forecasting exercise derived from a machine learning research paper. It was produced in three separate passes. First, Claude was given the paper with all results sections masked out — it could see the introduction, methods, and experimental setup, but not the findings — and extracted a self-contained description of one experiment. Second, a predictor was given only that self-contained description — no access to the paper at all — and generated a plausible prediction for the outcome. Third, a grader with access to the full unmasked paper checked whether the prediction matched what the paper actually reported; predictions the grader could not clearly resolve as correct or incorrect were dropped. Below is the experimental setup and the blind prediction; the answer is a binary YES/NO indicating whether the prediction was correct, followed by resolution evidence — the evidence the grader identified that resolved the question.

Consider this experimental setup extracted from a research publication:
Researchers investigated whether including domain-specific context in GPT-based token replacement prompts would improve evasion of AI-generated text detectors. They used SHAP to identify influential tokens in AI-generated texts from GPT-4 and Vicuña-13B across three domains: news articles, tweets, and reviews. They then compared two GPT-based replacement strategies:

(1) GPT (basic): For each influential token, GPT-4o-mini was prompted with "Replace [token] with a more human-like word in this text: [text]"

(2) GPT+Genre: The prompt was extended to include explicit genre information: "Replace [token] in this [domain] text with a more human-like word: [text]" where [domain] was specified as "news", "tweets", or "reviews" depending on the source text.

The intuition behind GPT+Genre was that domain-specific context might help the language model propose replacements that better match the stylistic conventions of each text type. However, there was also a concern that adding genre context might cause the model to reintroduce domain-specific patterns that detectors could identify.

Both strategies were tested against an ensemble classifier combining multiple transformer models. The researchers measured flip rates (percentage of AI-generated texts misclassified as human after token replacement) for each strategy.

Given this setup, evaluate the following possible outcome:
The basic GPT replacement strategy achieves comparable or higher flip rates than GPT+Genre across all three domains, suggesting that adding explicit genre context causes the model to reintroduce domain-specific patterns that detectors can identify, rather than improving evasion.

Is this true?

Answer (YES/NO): NO